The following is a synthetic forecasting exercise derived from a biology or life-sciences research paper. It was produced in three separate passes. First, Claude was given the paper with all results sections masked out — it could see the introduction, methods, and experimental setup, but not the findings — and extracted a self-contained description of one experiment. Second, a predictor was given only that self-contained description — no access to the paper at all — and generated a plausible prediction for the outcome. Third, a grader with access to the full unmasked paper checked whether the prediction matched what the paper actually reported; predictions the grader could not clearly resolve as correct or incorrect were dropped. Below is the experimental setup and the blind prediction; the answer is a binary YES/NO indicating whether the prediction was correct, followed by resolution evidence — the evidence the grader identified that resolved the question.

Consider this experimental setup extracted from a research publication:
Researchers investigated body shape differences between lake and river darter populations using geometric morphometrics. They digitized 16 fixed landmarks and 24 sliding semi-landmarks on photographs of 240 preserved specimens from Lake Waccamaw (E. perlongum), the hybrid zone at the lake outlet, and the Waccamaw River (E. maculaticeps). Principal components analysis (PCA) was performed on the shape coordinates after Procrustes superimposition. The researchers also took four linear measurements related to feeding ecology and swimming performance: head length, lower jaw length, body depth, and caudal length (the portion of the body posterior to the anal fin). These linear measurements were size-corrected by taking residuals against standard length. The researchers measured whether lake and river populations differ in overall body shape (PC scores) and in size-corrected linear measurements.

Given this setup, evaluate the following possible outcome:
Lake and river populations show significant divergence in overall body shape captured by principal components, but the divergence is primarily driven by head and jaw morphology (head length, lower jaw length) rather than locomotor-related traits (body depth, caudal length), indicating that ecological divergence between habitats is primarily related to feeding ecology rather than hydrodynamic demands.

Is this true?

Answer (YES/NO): NO